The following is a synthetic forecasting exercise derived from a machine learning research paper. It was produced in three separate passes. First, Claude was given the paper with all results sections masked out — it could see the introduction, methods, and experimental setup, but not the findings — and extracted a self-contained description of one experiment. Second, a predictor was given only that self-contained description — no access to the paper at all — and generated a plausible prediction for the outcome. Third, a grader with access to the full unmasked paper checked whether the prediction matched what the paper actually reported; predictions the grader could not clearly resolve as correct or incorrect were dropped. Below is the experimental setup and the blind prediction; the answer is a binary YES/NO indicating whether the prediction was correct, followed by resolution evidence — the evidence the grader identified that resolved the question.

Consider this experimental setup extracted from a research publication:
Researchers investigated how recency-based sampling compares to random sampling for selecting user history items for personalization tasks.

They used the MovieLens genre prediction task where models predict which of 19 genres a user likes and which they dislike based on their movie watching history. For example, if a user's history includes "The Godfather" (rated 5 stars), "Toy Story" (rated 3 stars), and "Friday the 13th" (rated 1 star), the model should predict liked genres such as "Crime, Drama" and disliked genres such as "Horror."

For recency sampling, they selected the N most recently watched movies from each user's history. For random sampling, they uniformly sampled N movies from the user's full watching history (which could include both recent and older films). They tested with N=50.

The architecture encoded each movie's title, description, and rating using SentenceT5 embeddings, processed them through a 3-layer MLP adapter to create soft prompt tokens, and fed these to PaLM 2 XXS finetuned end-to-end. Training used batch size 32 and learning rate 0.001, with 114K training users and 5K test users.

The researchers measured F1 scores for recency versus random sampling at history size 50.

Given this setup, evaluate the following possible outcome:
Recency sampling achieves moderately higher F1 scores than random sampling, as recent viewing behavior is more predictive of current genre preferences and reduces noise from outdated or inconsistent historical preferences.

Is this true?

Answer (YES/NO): NO